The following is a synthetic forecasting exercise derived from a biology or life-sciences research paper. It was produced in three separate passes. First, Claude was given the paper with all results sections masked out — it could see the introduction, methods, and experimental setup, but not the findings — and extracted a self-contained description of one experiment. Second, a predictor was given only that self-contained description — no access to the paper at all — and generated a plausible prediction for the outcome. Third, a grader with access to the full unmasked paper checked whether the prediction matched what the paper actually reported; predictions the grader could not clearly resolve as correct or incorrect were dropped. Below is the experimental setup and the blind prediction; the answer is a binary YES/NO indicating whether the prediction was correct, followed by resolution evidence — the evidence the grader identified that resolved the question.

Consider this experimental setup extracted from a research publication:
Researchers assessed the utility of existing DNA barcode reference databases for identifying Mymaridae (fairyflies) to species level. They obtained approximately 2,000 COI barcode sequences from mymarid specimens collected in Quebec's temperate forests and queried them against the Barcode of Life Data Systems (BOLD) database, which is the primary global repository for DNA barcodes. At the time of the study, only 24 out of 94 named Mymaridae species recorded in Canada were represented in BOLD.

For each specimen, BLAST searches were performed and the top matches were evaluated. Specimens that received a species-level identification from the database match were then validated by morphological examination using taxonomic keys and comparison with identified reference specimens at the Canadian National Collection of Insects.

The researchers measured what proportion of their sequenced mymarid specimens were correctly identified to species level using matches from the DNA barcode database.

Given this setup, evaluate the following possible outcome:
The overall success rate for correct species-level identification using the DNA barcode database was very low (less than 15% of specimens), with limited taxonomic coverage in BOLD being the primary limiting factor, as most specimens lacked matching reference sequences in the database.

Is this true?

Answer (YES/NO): YES